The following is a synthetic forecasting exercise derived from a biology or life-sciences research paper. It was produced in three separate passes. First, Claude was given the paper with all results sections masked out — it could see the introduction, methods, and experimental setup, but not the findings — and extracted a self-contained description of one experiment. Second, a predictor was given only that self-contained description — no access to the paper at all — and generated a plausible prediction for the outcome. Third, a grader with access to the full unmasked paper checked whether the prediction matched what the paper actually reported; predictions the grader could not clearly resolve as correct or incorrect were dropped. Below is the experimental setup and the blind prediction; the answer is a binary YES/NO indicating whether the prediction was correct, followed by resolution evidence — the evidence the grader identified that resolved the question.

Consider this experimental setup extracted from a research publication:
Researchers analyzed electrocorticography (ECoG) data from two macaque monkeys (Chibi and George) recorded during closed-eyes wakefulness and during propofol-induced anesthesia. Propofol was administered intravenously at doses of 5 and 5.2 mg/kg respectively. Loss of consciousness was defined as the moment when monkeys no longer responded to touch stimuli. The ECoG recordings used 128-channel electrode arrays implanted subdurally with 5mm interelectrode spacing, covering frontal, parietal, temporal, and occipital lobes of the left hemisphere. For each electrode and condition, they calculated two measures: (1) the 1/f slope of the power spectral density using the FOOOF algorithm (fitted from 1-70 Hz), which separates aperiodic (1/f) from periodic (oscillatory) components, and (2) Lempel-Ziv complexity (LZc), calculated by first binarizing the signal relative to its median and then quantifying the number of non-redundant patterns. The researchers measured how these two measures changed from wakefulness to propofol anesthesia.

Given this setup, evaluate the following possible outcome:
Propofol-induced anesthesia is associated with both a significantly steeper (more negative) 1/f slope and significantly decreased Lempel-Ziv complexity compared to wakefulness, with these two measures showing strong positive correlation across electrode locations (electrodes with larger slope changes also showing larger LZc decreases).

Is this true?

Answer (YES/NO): NO